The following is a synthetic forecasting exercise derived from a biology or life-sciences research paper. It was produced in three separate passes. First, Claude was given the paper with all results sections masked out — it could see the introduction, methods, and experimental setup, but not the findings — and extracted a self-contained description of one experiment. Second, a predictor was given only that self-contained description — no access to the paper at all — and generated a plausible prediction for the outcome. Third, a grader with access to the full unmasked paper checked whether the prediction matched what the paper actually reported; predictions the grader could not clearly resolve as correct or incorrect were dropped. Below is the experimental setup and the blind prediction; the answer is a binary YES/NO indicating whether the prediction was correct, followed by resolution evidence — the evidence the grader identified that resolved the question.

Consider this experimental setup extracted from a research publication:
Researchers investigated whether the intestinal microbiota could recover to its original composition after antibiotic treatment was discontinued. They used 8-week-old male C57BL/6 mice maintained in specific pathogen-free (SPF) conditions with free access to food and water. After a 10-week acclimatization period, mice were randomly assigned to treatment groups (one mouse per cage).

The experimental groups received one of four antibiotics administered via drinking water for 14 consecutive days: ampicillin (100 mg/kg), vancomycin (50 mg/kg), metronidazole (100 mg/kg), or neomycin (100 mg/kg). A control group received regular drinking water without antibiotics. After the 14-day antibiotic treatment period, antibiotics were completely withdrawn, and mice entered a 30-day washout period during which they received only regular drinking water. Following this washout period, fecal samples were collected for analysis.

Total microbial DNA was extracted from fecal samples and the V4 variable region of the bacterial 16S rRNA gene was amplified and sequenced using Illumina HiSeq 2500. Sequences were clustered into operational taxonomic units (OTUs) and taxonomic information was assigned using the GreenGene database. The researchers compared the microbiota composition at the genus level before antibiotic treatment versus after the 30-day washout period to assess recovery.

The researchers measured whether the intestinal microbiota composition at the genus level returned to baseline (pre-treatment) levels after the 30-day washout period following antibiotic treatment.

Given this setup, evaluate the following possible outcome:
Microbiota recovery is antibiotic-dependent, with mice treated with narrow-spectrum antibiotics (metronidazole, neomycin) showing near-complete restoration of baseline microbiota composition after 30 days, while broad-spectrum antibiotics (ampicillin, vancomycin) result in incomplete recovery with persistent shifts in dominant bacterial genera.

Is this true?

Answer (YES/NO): NO